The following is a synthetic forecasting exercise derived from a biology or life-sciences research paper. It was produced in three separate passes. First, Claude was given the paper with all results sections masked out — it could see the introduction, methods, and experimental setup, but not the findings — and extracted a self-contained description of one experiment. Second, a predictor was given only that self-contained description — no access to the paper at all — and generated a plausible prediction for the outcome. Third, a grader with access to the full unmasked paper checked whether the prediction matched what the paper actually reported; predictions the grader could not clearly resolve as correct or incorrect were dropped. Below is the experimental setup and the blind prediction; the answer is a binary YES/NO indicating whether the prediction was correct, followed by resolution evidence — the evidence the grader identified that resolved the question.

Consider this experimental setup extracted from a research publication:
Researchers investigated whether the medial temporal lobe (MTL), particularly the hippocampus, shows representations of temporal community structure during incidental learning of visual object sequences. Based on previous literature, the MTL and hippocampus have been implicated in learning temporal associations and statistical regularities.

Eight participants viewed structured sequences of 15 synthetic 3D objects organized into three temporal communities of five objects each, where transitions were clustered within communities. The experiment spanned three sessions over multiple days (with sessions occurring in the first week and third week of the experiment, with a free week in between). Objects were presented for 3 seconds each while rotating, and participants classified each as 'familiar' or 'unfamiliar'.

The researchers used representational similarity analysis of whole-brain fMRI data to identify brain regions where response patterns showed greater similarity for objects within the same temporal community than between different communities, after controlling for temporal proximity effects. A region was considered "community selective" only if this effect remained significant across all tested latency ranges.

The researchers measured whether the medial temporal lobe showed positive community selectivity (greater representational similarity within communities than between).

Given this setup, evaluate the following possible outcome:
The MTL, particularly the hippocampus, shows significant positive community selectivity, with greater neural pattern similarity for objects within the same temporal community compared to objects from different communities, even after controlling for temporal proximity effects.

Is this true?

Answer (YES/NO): NO